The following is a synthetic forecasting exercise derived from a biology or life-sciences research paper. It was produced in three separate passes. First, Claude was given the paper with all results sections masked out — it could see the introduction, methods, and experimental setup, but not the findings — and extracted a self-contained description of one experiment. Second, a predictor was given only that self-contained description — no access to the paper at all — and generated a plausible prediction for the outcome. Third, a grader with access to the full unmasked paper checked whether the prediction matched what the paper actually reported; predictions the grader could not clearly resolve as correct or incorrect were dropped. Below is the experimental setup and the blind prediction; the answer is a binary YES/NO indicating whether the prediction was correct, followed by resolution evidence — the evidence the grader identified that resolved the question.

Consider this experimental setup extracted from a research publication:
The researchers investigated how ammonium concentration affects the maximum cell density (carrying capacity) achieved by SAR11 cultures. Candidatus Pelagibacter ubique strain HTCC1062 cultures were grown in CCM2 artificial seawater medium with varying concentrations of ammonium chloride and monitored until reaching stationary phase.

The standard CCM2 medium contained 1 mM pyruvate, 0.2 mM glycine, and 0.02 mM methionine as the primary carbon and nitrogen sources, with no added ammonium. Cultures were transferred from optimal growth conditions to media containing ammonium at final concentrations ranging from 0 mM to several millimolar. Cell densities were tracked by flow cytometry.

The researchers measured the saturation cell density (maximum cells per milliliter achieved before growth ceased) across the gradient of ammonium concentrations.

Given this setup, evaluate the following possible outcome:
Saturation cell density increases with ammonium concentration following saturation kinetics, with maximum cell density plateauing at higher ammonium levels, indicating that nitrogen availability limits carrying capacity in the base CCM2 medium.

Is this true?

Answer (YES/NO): NO